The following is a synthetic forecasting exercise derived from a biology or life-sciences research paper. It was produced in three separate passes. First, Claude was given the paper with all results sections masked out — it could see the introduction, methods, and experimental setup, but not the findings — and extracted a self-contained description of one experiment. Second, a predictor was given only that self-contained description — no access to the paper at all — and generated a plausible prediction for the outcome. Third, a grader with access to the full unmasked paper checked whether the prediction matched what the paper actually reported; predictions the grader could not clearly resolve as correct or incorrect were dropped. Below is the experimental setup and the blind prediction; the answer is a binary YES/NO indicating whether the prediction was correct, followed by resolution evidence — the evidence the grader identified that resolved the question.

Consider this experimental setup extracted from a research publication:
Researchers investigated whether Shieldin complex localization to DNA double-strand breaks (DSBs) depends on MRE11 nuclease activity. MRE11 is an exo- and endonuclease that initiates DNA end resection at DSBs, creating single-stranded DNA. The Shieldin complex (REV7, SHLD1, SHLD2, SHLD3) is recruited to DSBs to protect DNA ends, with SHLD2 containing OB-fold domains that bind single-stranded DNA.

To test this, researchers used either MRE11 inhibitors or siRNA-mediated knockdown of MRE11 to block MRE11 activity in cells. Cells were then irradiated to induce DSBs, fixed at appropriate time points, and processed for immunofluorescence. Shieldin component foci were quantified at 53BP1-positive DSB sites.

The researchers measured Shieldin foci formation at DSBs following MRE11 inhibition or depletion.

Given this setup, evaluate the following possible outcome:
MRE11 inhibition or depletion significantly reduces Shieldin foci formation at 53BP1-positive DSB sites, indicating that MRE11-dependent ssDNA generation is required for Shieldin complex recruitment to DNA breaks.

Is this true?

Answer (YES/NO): YES